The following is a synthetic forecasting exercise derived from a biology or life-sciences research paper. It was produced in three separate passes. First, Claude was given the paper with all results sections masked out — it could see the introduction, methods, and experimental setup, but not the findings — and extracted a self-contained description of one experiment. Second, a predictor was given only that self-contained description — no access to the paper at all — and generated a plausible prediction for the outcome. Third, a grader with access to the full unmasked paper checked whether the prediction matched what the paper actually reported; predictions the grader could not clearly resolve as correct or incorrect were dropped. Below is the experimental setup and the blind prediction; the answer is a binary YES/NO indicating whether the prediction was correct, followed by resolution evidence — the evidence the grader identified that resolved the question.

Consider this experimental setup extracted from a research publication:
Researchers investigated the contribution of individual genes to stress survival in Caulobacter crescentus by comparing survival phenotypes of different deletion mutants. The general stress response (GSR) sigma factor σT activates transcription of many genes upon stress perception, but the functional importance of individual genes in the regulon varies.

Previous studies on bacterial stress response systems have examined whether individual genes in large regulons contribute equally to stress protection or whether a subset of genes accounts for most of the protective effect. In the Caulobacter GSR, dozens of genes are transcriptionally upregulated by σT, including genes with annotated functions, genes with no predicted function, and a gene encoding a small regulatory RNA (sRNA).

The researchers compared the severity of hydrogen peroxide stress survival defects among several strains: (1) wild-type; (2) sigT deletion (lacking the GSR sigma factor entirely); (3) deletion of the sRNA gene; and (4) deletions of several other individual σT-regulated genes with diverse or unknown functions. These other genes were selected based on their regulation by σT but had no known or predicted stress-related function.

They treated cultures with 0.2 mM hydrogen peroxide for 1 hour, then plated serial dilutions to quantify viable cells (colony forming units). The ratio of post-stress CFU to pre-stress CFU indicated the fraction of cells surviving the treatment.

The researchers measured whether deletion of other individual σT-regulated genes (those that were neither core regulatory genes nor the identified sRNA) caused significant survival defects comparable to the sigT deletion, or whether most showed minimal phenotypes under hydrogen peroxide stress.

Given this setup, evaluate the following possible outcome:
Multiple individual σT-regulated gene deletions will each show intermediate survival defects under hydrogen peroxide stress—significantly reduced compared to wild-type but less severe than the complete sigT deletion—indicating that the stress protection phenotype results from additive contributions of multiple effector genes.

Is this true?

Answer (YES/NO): NO